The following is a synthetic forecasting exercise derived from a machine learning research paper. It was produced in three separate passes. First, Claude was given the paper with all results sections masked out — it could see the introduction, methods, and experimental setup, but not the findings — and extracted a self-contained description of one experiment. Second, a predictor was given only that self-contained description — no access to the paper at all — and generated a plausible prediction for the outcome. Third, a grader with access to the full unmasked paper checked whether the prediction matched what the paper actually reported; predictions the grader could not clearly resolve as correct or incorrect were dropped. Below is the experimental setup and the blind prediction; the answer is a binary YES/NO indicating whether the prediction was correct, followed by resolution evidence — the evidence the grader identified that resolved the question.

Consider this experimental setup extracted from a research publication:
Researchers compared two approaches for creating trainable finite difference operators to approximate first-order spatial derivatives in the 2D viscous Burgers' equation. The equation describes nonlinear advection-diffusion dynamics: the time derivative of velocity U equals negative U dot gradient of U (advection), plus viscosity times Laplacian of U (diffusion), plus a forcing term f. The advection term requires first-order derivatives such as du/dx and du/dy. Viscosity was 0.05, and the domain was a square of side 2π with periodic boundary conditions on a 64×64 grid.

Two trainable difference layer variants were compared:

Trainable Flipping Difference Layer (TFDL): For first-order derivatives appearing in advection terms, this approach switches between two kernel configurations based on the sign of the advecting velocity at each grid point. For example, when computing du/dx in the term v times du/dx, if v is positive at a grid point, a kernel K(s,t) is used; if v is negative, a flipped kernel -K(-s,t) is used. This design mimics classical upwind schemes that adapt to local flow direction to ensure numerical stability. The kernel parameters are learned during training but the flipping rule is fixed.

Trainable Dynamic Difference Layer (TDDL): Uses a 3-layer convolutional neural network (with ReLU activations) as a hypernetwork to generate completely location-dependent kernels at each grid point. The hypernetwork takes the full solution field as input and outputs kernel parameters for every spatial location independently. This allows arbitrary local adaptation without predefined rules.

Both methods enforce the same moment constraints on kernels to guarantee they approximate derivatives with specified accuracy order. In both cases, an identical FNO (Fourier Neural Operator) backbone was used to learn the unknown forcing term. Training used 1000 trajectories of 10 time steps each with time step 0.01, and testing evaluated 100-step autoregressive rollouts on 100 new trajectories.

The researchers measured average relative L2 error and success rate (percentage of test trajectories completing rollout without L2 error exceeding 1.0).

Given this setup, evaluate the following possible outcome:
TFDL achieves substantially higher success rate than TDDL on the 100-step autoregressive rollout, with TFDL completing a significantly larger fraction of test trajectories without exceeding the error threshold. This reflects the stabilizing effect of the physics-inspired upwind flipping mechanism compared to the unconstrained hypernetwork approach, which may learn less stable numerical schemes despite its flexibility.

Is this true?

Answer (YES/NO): NO